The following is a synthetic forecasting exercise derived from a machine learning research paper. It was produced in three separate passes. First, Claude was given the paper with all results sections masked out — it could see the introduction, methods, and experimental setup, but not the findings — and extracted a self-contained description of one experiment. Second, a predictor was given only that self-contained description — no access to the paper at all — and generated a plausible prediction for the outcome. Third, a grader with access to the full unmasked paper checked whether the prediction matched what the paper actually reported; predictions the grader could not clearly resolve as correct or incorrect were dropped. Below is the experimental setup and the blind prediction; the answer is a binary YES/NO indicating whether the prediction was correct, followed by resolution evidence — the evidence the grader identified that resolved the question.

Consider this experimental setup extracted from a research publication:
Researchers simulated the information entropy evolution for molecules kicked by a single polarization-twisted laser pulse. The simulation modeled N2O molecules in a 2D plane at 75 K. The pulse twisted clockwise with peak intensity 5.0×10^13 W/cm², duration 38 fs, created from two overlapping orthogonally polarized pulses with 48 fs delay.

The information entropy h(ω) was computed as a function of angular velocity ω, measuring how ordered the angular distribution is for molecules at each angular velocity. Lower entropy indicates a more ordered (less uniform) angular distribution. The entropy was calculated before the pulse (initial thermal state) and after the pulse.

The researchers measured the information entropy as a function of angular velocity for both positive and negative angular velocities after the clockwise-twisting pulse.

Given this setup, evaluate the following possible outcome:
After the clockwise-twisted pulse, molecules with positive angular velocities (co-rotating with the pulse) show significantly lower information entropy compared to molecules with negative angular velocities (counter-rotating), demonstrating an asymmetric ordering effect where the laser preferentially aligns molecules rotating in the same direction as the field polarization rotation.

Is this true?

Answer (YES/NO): NO